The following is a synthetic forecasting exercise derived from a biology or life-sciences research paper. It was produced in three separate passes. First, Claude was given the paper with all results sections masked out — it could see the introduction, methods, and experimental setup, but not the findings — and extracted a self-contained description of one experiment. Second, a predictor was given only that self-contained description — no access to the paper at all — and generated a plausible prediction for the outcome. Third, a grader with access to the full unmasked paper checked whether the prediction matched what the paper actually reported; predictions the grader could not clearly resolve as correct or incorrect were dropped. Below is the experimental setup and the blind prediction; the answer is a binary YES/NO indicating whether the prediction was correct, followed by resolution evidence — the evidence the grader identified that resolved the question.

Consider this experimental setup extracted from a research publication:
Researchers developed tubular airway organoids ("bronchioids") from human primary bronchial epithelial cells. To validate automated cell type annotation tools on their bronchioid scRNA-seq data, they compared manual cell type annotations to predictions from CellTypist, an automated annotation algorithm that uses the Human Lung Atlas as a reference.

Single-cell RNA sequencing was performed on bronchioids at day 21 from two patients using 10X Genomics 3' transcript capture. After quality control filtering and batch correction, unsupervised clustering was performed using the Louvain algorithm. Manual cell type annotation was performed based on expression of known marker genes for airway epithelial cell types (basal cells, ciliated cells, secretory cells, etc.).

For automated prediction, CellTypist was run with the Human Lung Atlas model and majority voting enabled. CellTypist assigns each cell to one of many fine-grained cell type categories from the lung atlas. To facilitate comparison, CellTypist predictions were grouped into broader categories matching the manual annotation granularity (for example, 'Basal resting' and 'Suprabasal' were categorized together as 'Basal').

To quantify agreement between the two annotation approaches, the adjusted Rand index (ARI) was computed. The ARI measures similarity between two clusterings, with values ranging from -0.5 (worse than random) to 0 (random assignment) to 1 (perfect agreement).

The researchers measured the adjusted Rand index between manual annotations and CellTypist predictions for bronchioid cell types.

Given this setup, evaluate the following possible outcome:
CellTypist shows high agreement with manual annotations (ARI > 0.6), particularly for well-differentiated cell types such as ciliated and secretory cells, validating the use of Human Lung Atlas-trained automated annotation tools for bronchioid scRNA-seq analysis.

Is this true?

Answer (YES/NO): YES